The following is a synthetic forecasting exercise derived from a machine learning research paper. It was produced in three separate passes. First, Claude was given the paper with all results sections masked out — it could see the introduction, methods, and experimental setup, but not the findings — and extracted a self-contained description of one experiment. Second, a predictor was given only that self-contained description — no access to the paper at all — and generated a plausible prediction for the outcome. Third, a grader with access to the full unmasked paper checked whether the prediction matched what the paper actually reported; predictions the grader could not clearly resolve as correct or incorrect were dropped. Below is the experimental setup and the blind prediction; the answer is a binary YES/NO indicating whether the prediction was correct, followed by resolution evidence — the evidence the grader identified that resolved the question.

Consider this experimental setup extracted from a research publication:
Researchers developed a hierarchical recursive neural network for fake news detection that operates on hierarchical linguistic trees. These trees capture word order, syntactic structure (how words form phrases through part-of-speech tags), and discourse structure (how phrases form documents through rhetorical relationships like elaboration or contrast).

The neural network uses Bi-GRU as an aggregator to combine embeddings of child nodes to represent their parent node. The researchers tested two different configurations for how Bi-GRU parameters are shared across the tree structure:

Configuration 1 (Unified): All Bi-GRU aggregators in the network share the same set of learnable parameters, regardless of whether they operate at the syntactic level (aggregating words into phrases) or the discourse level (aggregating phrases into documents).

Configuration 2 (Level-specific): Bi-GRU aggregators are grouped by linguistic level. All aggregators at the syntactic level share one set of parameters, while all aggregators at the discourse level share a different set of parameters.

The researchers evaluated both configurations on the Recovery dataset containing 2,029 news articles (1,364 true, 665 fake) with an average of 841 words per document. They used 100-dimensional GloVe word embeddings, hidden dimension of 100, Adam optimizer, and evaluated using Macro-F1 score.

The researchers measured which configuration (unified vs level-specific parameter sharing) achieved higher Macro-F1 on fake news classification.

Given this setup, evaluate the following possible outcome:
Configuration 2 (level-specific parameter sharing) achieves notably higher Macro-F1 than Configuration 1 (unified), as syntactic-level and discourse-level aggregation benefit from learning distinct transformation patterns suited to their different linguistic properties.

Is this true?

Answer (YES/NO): YES